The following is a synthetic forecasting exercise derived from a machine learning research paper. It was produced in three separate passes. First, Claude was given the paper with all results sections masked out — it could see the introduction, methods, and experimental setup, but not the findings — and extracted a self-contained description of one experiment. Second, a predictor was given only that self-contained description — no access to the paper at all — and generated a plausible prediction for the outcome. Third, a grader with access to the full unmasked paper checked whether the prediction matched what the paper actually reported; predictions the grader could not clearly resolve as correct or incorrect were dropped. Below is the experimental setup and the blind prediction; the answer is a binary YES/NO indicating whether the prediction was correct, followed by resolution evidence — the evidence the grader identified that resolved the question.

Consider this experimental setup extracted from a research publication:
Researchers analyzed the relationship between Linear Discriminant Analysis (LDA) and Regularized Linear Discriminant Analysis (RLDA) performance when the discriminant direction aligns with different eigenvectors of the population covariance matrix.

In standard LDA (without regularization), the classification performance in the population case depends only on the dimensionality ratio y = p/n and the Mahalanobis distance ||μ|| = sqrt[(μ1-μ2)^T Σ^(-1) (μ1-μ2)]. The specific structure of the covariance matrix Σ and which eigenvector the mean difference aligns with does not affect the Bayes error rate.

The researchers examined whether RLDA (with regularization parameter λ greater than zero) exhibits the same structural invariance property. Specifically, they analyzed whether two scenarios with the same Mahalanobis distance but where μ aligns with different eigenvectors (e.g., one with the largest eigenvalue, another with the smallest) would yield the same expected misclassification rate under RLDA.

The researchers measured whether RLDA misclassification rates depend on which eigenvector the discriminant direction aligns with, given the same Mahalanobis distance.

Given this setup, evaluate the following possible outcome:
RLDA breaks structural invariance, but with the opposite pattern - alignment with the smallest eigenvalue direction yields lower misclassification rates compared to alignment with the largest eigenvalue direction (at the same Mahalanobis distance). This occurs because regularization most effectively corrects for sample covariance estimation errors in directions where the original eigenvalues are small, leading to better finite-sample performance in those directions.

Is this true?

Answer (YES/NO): NO